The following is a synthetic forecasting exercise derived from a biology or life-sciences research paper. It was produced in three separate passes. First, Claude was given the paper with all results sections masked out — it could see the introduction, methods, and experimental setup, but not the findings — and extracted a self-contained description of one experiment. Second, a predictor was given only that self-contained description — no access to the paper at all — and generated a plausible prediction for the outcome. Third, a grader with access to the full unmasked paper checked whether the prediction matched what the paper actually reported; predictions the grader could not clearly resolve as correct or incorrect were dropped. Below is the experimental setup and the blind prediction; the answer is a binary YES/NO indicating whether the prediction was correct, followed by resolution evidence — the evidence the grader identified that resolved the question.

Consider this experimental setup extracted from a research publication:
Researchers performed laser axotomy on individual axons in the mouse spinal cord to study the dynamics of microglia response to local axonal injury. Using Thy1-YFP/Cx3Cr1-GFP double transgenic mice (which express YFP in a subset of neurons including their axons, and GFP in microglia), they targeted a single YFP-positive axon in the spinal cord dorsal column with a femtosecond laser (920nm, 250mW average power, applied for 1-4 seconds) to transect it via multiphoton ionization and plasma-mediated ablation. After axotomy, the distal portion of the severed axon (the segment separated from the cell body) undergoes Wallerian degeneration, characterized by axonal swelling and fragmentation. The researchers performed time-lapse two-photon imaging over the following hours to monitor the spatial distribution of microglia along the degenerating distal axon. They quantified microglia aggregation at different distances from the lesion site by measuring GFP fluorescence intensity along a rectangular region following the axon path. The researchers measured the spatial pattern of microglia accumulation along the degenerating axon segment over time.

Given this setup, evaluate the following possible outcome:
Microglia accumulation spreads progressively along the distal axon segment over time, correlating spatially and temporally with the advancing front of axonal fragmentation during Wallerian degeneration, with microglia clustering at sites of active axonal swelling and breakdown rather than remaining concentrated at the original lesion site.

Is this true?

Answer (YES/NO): NO